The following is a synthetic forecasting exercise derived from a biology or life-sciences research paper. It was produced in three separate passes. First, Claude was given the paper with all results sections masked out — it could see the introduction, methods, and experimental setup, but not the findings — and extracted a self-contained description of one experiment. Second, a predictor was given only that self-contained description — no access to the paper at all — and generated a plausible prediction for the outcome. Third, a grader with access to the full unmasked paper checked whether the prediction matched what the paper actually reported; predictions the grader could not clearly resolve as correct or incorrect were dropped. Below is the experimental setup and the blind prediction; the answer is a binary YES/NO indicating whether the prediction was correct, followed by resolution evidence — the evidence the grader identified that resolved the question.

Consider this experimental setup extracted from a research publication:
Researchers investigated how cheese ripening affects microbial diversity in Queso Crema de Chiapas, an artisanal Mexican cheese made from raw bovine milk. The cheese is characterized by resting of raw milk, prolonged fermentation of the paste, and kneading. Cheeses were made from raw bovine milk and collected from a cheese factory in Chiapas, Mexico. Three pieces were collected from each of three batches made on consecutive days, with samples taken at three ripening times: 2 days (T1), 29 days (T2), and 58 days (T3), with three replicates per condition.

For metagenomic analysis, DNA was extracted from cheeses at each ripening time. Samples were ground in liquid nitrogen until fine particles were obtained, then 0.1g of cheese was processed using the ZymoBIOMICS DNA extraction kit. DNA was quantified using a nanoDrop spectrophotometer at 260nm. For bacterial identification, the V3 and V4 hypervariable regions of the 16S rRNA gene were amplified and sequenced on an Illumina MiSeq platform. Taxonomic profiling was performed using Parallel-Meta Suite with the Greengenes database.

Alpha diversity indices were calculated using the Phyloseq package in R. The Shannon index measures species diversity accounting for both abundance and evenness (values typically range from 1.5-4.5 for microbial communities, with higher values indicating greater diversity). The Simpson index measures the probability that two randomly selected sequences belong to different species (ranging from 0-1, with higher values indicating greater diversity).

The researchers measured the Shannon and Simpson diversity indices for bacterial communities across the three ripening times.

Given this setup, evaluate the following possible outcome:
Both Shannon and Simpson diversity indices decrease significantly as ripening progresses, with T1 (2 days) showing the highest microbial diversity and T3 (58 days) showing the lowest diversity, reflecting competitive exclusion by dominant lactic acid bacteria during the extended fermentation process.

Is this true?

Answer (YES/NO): YES